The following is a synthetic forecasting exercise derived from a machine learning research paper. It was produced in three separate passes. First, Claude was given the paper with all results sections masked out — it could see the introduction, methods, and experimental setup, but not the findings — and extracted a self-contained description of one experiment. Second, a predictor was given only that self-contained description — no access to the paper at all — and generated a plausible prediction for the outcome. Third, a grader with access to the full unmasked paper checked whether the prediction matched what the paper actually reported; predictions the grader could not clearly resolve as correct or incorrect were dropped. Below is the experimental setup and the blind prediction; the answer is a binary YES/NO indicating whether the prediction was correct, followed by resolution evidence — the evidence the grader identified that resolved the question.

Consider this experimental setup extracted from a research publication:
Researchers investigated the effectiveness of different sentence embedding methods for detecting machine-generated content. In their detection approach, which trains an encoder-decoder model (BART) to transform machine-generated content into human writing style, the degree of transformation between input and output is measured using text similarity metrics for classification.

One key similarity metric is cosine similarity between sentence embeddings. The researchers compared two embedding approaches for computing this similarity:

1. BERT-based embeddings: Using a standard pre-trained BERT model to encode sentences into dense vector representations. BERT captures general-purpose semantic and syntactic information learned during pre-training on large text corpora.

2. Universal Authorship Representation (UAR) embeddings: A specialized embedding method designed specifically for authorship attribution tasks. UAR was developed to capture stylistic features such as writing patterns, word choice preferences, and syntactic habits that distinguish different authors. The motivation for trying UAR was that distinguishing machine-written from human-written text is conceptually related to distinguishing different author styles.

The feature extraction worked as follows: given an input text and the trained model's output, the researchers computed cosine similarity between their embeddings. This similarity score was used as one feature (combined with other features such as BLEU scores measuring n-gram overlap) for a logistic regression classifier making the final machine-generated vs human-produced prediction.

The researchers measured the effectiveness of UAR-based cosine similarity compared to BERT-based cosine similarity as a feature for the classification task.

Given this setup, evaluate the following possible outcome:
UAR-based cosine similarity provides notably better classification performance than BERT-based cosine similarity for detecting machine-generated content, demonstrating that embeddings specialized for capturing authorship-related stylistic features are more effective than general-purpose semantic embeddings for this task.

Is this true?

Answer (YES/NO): NO